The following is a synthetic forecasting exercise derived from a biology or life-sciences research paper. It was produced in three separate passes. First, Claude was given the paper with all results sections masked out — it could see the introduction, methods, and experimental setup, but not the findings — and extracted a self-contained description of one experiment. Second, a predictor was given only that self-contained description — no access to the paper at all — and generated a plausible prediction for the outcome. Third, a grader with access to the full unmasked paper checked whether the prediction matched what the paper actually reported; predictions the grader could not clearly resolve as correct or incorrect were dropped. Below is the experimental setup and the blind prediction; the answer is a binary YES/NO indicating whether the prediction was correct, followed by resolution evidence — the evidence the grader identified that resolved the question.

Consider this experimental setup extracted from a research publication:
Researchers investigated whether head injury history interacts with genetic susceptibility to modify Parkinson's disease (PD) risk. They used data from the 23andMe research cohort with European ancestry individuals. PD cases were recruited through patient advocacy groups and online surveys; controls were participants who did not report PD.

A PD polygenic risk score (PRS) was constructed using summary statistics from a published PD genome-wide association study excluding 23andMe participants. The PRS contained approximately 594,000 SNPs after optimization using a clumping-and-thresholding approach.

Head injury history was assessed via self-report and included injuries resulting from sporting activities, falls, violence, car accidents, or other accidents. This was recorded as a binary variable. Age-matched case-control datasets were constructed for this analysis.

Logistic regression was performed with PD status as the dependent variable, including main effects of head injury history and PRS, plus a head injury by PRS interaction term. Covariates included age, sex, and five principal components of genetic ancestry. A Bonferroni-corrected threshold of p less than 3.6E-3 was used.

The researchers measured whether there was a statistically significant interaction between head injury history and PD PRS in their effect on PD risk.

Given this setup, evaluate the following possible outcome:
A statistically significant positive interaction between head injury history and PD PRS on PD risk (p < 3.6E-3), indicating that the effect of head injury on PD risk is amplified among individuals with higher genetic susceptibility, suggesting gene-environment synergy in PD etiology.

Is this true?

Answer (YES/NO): NO